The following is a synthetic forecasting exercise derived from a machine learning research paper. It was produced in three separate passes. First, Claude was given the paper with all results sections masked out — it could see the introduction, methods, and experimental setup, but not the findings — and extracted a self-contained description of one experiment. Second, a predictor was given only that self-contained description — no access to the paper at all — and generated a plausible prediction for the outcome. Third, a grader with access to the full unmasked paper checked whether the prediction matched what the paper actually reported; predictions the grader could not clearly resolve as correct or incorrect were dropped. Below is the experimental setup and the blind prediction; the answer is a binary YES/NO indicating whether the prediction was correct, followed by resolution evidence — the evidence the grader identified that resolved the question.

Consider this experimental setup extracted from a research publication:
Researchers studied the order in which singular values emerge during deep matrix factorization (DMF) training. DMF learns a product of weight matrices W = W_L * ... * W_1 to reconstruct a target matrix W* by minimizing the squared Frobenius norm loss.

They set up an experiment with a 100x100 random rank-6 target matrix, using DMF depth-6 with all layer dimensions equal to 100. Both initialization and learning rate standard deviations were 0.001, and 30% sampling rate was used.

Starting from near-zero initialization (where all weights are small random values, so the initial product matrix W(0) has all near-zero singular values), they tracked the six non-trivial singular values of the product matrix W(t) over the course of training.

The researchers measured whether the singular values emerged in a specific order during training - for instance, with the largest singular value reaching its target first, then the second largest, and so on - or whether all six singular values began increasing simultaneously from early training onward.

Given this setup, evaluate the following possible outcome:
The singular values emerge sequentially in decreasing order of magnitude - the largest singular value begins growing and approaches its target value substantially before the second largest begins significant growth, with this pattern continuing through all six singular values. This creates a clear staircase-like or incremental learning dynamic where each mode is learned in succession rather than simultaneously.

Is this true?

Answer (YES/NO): YES